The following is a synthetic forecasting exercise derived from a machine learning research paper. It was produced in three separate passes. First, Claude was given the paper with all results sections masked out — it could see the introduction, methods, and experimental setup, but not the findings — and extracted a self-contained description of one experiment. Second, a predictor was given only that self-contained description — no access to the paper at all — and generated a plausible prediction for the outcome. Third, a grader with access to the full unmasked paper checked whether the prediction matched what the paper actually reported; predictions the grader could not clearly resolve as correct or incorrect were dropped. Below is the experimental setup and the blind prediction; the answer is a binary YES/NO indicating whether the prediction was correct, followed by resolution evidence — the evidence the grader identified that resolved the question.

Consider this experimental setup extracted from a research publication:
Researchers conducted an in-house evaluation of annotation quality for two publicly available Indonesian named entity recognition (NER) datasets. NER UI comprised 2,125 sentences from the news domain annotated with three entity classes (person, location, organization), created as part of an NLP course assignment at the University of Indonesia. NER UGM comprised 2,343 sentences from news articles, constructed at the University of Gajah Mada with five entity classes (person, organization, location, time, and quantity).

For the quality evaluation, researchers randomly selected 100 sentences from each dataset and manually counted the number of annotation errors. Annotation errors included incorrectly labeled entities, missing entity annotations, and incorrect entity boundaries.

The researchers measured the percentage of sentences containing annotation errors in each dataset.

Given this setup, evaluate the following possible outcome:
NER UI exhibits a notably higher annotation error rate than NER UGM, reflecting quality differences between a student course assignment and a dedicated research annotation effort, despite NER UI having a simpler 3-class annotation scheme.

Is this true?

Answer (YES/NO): NO